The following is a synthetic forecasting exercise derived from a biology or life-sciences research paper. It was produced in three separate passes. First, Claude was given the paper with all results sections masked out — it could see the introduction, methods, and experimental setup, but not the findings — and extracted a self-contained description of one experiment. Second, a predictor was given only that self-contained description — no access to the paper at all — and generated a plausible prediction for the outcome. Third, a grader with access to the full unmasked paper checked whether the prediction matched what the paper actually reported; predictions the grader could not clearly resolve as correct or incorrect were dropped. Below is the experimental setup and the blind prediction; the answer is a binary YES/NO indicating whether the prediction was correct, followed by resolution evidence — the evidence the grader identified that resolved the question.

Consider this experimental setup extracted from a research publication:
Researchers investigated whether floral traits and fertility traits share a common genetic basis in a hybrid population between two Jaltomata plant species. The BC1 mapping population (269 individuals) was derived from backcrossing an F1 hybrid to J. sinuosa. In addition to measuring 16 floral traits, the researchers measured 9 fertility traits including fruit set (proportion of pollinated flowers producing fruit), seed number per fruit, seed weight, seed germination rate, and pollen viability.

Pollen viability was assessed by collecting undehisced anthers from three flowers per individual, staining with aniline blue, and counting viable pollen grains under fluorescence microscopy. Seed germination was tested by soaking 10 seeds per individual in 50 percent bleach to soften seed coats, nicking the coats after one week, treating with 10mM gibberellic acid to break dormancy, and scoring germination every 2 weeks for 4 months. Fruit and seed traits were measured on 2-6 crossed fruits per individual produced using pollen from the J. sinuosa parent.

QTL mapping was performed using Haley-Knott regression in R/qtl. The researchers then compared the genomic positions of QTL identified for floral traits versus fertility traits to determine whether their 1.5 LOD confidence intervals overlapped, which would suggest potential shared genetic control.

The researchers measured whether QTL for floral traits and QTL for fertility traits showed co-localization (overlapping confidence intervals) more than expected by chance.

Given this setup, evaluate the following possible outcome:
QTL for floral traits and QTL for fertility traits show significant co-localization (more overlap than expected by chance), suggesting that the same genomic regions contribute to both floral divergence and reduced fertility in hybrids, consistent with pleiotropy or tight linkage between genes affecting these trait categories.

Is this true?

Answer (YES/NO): NO